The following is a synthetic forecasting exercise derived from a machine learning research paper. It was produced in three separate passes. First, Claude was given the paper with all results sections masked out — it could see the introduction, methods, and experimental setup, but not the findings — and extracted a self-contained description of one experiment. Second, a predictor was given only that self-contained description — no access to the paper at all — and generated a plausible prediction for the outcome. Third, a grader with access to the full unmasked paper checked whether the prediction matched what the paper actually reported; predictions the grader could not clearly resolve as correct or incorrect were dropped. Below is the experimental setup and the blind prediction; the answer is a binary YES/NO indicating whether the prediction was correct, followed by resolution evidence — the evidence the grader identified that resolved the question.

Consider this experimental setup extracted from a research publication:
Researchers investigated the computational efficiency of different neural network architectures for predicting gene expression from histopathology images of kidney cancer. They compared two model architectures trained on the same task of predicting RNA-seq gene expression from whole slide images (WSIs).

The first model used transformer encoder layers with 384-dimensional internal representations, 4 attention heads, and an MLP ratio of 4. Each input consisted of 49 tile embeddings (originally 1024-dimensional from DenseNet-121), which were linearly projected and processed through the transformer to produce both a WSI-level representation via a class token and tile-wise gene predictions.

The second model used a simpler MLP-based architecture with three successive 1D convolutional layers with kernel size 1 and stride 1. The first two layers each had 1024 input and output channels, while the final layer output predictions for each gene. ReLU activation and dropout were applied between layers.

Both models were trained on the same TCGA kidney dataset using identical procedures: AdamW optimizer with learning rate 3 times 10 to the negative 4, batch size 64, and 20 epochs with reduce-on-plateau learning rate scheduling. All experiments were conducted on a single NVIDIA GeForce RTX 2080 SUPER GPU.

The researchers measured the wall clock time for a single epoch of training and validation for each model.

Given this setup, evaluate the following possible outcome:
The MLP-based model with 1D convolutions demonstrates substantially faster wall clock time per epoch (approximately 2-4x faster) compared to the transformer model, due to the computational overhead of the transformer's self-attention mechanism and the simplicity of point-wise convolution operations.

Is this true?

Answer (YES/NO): NO